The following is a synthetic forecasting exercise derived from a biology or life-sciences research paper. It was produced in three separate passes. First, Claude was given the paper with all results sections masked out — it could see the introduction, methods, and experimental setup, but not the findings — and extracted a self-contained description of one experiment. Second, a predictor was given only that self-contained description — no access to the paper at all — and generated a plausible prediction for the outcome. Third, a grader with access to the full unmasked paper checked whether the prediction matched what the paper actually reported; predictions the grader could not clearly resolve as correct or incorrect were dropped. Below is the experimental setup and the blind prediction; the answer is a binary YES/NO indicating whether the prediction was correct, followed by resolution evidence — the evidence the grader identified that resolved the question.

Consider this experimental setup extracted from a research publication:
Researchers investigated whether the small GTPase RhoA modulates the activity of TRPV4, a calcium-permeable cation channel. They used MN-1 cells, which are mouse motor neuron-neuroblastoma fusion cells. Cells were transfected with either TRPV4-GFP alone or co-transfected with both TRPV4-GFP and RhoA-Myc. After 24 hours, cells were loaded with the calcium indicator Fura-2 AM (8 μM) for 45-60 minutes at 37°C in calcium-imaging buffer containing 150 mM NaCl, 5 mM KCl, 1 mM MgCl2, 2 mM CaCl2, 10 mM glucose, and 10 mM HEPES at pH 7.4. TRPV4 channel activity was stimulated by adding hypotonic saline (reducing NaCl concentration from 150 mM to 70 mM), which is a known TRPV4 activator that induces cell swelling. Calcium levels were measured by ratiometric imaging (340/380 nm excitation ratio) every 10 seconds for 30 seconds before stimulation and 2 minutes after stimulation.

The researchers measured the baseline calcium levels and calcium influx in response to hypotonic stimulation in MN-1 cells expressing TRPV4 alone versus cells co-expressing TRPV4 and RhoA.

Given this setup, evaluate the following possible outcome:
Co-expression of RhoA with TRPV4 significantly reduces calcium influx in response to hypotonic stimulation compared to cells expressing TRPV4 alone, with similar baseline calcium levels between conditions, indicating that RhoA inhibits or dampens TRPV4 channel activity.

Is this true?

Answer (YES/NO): NO